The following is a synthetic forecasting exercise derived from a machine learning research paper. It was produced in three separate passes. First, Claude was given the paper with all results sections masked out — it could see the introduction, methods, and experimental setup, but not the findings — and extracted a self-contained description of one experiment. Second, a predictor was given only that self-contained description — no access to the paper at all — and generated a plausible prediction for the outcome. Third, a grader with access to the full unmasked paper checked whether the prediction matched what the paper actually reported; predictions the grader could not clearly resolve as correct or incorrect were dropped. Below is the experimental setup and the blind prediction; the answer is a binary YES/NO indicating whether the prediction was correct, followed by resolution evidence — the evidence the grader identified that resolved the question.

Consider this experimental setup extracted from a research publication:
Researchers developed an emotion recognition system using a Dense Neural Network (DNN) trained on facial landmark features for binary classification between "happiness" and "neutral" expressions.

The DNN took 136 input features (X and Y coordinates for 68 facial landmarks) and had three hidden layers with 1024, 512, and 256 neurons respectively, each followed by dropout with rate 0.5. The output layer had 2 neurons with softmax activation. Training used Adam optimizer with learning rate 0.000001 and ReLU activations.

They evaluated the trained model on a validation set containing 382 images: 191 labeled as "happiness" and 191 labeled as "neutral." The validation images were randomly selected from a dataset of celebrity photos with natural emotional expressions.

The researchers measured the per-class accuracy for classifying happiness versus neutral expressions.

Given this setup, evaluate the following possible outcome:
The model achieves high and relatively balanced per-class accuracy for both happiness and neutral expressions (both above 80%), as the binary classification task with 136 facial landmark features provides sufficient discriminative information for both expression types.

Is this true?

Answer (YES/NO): NO